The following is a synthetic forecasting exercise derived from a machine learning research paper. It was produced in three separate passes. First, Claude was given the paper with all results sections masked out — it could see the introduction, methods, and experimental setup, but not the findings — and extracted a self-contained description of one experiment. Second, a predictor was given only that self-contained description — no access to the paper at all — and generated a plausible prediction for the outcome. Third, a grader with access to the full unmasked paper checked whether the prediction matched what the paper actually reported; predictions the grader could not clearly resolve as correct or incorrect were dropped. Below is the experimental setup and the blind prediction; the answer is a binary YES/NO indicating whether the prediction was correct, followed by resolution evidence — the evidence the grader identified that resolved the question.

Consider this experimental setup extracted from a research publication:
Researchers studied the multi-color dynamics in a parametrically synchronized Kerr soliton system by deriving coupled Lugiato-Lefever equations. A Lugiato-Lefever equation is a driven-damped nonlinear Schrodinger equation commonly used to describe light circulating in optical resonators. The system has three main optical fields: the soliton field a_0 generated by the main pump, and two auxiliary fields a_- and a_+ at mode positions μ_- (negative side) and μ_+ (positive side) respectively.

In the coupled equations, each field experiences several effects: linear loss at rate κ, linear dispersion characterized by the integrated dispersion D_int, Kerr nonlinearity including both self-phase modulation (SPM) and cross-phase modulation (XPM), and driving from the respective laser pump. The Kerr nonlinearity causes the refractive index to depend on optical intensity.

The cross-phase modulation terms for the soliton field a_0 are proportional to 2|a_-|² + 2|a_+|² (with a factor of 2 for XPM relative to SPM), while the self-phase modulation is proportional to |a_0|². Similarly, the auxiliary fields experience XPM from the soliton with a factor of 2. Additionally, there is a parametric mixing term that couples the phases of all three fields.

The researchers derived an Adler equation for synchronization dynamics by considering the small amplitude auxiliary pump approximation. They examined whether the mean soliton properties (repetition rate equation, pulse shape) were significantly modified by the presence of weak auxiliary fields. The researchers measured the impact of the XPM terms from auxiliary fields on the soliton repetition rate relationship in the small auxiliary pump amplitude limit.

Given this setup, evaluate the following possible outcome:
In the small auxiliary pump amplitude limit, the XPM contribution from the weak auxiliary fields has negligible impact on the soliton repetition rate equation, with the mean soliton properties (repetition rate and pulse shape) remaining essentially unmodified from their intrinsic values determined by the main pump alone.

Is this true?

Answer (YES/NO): YES